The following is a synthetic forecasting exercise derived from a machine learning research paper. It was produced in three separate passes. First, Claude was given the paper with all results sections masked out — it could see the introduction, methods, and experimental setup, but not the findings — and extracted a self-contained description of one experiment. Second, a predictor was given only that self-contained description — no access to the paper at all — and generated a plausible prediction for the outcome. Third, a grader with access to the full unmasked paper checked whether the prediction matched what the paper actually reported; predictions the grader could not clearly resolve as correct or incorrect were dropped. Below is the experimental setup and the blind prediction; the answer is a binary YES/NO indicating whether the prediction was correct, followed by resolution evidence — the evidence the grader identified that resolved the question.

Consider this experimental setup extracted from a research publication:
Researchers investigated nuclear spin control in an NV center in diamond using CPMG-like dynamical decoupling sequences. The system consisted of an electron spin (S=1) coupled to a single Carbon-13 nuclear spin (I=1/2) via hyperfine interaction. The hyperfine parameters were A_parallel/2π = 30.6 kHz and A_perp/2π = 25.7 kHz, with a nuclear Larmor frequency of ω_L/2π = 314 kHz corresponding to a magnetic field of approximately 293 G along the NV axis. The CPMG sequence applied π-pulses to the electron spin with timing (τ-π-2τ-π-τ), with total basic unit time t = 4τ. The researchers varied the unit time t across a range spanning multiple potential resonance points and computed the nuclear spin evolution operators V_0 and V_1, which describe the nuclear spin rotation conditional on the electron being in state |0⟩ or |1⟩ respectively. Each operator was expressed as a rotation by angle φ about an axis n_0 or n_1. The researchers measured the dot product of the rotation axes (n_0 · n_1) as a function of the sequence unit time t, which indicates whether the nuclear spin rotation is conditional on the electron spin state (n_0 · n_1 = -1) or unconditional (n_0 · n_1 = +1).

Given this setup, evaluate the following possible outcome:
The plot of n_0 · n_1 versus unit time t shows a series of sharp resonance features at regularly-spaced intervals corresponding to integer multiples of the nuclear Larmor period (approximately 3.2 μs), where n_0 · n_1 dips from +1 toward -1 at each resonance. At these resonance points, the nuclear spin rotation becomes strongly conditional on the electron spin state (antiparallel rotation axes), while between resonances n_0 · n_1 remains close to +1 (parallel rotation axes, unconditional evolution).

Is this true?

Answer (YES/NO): NO